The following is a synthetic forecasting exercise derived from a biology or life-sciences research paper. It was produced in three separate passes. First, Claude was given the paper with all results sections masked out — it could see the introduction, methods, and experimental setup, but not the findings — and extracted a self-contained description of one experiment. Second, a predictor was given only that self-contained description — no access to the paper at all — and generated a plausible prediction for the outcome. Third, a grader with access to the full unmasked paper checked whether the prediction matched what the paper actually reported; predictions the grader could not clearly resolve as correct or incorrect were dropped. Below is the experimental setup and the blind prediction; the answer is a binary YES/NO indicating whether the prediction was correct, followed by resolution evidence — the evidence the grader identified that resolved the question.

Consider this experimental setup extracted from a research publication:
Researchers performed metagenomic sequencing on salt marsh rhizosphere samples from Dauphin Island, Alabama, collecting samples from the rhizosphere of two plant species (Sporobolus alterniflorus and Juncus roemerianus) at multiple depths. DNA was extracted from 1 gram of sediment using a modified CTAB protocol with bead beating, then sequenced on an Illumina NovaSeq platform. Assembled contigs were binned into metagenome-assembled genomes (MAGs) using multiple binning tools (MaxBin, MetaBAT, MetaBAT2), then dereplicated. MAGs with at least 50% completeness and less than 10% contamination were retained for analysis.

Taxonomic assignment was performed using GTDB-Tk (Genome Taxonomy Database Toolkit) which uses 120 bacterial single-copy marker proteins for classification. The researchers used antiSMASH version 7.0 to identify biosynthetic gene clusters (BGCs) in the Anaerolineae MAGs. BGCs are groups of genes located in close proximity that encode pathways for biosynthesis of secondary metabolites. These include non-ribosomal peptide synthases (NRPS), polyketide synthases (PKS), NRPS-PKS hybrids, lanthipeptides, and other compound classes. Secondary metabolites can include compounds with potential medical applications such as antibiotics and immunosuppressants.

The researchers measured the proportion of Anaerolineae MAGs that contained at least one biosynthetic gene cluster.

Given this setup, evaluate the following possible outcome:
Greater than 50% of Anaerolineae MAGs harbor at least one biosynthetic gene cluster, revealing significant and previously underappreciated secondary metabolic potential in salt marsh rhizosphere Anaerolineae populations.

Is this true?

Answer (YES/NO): YES